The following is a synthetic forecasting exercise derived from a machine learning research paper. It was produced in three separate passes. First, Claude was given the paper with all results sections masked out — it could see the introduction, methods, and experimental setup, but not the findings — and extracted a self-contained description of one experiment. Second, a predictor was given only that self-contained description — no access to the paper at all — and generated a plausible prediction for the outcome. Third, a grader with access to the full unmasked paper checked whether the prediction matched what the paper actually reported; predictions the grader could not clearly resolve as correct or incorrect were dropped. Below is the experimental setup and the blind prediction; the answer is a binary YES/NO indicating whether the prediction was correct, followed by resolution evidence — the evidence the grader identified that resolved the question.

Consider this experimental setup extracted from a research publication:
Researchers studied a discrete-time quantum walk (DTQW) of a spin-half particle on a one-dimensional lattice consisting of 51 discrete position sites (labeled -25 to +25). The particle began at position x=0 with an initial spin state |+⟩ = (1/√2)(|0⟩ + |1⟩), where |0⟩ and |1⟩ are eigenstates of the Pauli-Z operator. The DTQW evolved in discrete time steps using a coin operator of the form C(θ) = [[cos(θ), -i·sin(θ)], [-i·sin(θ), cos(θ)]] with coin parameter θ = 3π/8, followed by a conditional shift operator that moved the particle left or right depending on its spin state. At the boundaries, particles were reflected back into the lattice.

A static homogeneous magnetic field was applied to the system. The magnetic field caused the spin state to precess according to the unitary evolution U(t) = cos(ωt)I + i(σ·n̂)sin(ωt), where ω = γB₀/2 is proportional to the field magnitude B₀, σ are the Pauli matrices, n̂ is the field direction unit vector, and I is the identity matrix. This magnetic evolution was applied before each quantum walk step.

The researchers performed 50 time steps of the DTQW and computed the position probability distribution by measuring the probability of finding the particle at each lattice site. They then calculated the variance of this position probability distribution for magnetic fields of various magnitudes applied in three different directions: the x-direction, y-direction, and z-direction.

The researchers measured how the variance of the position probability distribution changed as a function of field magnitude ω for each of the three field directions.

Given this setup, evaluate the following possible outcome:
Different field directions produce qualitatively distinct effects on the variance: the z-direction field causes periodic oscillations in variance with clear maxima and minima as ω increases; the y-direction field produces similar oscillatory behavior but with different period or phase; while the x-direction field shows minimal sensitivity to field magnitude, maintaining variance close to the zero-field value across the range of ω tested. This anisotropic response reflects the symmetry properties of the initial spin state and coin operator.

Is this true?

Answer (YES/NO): NO